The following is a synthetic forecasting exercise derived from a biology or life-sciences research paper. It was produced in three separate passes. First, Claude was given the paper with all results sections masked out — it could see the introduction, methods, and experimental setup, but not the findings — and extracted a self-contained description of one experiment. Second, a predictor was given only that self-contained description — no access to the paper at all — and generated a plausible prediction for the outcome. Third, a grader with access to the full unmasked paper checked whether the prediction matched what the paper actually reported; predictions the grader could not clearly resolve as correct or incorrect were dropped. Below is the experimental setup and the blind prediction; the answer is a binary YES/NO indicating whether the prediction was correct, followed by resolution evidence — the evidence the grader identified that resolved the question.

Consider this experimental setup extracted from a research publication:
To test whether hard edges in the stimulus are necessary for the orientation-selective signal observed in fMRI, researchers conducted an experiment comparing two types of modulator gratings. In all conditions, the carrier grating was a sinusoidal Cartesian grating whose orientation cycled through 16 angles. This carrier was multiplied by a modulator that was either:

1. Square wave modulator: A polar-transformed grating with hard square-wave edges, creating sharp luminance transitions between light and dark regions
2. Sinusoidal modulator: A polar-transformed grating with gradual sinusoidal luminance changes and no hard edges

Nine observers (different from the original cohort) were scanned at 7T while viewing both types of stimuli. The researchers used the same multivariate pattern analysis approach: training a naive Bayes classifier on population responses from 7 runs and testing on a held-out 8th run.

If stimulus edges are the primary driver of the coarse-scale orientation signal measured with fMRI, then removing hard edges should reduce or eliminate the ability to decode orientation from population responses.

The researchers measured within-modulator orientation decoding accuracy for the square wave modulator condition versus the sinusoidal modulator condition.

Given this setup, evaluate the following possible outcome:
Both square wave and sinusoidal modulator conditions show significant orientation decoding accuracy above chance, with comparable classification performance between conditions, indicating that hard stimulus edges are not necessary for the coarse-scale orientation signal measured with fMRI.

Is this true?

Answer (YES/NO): YES